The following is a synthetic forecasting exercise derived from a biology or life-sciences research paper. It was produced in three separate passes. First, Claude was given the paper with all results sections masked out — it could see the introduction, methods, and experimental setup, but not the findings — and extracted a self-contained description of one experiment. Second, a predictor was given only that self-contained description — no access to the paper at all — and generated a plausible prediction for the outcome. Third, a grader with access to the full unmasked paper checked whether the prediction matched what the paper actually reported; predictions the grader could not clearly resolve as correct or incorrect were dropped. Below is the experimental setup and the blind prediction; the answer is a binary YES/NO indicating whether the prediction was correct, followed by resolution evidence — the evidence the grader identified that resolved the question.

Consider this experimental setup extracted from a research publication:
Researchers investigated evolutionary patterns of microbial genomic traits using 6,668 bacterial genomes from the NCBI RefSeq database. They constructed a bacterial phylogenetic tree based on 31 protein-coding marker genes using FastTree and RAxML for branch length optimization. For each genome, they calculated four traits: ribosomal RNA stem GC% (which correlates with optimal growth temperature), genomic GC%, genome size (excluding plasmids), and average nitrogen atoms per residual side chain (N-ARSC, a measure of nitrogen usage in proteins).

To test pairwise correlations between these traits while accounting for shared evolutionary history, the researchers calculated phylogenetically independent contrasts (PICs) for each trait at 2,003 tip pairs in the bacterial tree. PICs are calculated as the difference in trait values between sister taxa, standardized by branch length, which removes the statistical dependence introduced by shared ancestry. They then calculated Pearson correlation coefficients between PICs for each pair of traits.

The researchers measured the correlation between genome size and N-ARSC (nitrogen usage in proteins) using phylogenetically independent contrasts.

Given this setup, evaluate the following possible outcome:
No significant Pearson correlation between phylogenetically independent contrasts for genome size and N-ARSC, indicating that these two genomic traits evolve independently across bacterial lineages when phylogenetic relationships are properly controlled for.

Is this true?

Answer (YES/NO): NO